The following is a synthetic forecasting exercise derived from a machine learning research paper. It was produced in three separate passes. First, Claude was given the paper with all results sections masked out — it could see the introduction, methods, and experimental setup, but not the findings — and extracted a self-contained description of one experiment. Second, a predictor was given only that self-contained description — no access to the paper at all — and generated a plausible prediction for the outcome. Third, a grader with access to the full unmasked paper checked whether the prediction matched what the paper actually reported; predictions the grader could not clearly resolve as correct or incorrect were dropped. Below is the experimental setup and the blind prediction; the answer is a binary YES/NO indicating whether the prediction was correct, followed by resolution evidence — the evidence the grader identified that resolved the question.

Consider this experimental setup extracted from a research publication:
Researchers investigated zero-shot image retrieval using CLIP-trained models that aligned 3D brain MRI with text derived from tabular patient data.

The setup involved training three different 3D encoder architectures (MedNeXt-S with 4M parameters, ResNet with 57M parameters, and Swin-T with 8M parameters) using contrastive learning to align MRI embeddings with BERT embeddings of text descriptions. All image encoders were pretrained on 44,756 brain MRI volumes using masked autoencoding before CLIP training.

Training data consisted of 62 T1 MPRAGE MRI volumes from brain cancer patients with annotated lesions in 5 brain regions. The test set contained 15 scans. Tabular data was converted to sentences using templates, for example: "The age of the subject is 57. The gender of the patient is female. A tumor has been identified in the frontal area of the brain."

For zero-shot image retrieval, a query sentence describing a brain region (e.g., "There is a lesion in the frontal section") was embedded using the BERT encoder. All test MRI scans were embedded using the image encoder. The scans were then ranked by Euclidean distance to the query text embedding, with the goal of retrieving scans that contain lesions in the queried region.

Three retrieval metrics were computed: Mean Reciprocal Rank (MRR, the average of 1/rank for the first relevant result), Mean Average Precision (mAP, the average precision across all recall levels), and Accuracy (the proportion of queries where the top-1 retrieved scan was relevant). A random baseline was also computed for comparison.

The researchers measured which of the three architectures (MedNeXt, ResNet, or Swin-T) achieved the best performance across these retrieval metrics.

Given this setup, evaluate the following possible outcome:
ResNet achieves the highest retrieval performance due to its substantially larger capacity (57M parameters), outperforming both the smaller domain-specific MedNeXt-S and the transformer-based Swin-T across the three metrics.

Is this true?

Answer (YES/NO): NO